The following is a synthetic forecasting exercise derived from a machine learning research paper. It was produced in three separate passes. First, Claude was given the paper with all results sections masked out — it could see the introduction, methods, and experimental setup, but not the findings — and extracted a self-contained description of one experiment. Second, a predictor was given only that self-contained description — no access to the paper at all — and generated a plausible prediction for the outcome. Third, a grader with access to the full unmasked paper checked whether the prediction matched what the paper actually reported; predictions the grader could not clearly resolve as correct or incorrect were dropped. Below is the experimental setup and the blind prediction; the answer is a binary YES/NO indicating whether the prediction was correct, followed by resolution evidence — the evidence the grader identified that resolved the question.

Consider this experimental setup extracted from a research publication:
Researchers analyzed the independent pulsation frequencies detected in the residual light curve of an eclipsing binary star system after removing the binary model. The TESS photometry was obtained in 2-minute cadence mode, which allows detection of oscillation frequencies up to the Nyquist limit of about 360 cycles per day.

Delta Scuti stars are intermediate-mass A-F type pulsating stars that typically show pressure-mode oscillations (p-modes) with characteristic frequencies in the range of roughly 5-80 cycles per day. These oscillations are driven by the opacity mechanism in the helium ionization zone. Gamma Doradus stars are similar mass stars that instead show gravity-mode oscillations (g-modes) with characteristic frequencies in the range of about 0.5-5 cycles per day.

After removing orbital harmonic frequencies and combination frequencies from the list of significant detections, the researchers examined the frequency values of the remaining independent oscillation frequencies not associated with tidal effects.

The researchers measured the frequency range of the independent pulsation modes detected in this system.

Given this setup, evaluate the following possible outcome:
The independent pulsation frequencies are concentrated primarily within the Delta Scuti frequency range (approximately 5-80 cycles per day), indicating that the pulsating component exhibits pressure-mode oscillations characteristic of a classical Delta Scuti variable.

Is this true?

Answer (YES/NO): YES